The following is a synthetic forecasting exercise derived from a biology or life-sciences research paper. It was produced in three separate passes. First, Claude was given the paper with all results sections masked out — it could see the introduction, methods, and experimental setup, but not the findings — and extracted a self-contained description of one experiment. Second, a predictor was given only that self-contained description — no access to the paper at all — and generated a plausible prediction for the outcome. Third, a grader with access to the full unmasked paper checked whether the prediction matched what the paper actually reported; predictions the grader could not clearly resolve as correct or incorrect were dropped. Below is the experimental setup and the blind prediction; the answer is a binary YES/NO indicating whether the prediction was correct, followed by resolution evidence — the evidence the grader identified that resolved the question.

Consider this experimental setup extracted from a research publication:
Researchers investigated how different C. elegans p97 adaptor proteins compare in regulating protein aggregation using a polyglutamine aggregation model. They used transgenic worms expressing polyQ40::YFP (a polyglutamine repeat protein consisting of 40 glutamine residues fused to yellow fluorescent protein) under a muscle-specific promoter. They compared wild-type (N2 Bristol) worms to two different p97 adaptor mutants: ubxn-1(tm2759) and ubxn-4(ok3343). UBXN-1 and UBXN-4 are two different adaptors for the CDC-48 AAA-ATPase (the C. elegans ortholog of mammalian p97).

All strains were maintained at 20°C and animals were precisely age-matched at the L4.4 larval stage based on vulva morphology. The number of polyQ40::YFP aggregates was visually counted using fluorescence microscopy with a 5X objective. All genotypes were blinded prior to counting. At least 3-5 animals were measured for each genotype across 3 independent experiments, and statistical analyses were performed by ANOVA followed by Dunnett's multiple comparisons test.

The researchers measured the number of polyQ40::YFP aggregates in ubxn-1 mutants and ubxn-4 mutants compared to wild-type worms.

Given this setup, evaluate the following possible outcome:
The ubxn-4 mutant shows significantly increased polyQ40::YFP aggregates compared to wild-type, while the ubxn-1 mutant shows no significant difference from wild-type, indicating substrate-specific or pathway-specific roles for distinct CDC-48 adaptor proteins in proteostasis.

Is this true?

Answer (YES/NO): NO